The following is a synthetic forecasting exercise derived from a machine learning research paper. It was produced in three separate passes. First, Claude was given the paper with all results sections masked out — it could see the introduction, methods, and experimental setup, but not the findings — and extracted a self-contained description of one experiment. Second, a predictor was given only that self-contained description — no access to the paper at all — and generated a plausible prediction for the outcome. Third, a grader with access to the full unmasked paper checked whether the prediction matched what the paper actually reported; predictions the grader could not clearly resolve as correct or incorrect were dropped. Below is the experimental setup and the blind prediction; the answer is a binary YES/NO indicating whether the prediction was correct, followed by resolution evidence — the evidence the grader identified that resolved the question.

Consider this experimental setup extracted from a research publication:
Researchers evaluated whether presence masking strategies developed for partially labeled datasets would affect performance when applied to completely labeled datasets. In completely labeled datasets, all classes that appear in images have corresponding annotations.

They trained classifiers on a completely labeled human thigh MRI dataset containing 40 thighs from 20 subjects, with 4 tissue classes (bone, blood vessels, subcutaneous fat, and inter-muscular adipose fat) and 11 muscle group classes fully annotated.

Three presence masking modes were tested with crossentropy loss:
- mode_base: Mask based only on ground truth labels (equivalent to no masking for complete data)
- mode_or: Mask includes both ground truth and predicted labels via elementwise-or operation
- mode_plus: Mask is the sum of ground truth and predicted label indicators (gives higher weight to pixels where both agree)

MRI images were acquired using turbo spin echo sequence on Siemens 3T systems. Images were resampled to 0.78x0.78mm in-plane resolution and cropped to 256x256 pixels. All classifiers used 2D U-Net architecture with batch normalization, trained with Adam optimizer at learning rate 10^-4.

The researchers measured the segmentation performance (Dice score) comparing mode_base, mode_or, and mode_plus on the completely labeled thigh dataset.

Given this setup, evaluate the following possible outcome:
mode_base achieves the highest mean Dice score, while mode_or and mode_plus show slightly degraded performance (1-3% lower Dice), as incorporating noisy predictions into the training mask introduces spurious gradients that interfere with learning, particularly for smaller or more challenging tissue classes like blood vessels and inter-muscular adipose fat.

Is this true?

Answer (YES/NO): NO